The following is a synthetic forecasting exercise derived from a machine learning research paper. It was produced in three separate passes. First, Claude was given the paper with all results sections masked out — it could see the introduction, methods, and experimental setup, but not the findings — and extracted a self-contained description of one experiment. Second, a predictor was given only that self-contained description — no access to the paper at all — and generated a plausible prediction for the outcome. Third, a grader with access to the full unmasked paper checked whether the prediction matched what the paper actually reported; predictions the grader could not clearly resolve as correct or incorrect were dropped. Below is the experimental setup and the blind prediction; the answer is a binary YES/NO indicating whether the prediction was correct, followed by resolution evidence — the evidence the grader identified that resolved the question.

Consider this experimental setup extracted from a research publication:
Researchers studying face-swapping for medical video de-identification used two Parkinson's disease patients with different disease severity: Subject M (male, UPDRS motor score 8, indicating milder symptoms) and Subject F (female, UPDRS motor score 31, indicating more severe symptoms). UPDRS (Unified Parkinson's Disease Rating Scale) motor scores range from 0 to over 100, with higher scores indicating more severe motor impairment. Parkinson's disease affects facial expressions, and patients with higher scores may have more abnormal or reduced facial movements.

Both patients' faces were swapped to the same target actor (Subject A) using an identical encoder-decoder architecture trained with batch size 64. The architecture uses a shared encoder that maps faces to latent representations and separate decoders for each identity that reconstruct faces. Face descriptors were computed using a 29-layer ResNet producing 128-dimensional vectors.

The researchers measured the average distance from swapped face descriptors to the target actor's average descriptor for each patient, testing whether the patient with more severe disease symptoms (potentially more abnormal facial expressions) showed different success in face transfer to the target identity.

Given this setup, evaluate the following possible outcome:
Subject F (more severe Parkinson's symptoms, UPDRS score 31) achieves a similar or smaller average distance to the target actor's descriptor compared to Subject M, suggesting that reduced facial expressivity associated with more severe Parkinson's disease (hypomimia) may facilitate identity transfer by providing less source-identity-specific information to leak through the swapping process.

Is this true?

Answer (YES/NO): NO